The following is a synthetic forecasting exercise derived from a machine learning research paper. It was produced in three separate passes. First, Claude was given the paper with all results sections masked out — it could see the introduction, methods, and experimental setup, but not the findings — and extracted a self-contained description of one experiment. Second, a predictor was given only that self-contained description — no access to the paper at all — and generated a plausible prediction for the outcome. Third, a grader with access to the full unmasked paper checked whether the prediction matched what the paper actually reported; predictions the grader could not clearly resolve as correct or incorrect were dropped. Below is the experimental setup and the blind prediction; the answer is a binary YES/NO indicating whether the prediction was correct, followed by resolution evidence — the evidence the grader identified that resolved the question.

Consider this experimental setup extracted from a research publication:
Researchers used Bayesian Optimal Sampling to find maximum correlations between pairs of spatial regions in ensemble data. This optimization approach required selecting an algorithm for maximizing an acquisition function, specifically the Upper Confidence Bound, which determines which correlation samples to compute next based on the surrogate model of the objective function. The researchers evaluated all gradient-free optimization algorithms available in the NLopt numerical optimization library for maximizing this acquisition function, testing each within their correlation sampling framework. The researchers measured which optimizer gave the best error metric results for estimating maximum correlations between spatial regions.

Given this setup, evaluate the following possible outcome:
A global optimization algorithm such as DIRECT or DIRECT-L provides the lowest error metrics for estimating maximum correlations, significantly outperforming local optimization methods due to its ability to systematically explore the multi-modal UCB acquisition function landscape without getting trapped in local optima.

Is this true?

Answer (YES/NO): YES